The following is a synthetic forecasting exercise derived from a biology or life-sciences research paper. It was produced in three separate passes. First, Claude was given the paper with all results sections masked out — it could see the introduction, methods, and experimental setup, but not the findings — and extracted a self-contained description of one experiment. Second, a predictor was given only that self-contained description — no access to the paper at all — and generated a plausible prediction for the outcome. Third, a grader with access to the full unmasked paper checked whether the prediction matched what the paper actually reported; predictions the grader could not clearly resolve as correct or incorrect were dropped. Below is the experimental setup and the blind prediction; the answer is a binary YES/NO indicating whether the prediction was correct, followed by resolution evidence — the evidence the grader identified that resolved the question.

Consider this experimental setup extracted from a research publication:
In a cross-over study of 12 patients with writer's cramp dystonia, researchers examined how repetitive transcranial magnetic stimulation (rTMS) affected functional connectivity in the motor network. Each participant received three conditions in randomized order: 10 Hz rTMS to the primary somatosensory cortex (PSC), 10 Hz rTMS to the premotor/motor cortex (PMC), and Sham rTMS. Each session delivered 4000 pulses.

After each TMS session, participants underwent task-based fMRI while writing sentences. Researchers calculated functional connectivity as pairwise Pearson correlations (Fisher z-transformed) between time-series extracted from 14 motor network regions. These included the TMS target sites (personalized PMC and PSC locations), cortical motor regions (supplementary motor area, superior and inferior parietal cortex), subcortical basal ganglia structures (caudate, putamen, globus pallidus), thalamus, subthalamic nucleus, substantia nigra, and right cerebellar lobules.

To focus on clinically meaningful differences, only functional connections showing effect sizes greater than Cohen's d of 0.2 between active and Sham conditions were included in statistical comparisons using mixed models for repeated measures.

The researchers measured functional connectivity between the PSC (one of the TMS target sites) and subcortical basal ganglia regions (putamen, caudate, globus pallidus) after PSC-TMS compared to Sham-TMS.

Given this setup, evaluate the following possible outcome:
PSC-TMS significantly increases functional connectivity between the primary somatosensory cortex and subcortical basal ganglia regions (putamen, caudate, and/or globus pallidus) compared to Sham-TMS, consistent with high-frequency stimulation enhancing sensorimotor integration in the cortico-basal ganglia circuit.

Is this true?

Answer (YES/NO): NO